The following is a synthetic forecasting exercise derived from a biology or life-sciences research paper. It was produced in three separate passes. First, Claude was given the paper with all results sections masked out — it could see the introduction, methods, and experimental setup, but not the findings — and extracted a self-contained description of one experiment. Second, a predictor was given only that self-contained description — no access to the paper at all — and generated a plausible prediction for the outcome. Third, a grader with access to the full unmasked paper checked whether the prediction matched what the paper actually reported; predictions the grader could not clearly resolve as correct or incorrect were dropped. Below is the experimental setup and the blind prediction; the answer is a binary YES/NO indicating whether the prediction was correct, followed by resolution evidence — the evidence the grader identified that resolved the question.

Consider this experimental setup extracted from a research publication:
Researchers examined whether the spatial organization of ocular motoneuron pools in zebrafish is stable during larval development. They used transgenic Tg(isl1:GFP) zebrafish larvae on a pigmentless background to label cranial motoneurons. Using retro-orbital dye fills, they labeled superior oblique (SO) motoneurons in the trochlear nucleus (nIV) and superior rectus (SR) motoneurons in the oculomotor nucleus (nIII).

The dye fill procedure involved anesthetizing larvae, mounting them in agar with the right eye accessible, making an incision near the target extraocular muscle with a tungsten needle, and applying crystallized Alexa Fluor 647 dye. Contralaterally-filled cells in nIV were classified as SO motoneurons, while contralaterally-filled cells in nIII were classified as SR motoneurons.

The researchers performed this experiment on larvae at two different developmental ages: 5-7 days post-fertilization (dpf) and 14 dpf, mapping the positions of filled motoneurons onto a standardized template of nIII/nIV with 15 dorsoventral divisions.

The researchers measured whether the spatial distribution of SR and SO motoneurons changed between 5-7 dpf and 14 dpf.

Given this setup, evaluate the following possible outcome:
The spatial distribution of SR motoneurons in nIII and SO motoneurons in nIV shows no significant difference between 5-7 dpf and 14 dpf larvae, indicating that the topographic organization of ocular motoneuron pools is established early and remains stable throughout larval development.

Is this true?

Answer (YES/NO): YES